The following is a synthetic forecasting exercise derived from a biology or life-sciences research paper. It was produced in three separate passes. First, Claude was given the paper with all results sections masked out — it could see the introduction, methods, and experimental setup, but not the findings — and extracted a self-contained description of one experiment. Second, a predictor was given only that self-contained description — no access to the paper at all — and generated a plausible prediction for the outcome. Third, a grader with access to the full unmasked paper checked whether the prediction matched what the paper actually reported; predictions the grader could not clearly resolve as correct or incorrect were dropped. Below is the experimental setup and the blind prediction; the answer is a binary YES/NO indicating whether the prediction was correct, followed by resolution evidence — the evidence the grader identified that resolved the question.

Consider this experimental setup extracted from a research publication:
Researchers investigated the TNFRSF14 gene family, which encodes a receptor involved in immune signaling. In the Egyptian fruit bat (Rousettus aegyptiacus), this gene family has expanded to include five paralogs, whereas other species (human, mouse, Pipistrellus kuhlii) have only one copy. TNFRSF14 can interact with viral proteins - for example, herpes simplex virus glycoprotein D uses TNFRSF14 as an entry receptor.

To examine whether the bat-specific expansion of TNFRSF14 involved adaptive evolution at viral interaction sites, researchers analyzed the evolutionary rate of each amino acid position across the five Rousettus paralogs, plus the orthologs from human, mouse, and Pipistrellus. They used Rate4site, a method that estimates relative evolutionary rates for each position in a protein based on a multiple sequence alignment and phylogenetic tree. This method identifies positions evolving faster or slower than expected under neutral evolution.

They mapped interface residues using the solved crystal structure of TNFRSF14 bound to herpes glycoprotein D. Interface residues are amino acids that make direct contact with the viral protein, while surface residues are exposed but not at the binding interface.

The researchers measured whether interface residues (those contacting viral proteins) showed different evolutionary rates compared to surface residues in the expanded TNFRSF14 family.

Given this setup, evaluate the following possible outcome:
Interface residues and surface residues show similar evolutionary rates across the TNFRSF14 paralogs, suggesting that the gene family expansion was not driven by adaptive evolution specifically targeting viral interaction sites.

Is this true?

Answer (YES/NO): NO